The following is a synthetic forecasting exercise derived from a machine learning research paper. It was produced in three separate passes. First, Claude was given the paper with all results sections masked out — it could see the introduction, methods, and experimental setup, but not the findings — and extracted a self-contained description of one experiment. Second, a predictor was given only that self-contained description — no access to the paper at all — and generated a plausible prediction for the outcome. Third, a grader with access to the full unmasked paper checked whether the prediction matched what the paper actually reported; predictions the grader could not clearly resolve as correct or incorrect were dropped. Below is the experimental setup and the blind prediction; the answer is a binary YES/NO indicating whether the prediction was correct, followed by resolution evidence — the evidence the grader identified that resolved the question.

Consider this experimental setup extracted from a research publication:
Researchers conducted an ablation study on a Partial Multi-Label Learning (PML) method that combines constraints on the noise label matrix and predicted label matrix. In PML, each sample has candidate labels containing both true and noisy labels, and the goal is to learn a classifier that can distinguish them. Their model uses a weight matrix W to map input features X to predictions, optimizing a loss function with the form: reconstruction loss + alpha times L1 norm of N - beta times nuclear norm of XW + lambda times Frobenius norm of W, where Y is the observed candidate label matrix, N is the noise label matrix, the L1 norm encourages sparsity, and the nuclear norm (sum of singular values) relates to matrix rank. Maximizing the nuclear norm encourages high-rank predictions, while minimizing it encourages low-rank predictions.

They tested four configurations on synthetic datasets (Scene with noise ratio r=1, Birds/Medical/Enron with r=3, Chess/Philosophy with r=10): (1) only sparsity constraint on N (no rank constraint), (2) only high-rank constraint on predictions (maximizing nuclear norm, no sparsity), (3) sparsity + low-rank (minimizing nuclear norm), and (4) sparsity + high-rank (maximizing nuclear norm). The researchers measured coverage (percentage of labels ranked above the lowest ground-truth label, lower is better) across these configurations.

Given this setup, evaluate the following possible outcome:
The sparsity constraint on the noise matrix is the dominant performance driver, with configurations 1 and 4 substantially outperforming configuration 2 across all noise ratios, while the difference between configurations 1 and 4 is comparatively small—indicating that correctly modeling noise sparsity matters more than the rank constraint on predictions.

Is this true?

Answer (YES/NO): YES